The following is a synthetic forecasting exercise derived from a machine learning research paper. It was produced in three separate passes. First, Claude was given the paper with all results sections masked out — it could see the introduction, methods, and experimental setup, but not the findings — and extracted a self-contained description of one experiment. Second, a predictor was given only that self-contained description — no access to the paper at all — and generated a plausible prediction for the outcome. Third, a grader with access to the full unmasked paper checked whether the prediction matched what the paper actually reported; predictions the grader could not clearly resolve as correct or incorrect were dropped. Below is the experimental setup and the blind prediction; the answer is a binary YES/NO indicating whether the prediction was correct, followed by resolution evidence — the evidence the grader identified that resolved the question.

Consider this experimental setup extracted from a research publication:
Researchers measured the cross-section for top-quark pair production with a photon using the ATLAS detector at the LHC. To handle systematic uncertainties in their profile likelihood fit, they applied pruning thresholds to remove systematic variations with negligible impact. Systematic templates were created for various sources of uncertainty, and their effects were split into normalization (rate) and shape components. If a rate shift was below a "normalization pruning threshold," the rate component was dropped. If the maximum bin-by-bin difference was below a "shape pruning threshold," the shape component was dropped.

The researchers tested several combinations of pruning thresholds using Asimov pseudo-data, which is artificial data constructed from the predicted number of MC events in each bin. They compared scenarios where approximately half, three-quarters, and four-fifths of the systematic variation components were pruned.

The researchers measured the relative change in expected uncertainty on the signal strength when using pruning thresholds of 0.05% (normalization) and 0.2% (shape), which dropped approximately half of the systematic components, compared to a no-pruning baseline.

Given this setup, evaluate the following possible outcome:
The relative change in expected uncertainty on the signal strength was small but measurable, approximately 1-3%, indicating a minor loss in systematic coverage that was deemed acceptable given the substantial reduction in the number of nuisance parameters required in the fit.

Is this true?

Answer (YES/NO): NO